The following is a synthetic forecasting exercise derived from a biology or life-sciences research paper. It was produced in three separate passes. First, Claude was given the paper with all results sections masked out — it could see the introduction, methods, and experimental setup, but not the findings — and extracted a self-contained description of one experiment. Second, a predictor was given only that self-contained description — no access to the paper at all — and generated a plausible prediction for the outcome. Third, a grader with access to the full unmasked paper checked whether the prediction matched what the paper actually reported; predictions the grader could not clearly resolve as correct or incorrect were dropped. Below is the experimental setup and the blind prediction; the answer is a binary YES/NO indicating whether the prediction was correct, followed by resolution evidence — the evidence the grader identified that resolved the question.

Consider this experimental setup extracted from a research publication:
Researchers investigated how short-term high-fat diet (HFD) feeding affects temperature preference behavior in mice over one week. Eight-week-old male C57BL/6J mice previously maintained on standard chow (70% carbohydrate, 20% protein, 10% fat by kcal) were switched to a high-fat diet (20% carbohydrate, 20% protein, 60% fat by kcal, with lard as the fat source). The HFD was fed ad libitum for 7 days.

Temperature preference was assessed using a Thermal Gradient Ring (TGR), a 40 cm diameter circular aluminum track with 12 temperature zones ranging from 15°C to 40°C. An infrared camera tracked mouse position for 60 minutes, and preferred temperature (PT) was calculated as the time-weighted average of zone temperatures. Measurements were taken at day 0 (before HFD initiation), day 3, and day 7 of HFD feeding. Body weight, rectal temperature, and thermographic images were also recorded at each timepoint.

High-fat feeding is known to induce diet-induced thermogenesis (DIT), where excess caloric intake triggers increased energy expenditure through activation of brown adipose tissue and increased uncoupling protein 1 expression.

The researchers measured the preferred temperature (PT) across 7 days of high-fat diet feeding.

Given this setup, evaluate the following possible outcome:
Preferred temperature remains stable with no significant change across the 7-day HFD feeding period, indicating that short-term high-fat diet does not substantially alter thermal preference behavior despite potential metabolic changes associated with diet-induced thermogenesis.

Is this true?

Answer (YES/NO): NO